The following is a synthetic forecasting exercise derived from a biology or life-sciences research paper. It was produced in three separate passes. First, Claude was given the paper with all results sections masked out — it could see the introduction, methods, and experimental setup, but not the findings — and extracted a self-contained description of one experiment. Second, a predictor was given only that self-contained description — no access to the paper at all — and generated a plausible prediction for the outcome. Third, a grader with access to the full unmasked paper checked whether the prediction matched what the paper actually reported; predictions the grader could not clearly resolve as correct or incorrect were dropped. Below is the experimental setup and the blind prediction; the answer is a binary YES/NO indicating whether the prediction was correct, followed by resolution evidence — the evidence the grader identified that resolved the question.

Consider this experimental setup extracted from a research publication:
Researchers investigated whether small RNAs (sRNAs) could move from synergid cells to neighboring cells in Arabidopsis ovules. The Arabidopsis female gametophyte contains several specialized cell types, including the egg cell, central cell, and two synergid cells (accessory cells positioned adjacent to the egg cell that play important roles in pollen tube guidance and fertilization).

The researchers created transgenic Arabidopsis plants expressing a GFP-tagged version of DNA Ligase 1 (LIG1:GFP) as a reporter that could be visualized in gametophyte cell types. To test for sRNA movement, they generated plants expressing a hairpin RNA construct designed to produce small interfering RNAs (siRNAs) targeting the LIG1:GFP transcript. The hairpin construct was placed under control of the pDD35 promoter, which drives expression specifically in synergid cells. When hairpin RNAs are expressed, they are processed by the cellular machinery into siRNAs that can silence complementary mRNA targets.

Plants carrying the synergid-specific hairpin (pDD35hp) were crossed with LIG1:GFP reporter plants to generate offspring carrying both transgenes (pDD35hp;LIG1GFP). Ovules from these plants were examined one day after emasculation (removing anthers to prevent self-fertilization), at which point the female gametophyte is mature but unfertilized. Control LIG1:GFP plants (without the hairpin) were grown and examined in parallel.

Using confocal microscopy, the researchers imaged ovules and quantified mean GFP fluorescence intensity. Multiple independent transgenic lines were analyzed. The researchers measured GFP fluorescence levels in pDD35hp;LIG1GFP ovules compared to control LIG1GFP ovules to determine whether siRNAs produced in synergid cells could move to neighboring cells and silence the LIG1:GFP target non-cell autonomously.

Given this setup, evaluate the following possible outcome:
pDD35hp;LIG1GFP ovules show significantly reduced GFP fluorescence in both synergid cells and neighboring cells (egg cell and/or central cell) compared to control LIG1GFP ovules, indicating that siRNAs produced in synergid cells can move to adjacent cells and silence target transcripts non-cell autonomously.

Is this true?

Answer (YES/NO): YES